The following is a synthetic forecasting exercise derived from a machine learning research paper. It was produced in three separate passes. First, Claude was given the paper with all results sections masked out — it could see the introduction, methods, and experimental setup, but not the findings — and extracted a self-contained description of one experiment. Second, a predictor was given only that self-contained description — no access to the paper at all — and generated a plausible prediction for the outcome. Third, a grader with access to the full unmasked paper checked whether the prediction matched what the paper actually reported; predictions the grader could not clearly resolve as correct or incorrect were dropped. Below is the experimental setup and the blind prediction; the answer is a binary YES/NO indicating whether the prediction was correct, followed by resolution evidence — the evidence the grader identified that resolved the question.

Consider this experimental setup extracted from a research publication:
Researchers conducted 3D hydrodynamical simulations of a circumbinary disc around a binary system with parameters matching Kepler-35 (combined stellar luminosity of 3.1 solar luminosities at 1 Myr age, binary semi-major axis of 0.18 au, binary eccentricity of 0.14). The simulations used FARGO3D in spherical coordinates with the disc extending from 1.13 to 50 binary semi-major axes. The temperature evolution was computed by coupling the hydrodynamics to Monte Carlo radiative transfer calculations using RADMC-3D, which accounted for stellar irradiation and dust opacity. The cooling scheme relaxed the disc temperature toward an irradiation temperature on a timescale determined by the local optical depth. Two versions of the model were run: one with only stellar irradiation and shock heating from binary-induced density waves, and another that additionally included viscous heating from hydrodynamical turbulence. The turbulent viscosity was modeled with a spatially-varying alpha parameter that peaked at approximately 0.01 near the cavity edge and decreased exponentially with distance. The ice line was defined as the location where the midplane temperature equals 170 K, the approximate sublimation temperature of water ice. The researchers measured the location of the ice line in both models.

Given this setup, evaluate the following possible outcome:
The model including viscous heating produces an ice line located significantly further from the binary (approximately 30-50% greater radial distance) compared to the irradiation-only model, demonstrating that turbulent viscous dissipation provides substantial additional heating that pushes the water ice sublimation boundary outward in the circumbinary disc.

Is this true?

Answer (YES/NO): NO